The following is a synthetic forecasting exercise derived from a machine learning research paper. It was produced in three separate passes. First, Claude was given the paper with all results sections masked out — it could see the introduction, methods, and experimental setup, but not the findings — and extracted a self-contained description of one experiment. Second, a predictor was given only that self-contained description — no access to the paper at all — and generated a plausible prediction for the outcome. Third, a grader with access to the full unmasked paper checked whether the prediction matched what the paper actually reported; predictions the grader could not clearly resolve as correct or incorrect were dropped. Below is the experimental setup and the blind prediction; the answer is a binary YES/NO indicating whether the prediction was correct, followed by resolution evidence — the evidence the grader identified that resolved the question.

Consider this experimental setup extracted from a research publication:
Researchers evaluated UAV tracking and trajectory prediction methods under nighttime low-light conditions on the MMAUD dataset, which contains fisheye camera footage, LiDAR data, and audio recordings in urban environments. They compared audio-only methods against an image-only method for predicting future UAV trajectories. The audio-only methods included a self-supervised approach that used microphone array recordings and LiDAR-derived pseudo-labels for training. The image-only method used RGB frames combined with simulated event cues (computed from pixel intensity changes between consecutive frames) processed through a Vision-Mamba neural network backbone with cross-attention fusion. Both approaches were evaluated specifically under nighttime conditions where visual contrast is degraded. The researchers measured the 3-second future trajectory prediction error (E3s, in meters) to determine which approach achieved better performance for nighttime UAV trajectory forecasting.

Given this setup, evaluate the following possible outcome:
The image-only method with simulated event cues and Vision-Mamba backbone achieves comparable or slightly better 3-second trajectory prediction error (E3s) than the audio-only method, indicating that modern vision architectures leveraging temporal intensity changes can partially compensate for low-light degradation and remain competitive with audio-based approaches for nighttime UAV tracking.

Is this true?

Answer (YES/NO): YES